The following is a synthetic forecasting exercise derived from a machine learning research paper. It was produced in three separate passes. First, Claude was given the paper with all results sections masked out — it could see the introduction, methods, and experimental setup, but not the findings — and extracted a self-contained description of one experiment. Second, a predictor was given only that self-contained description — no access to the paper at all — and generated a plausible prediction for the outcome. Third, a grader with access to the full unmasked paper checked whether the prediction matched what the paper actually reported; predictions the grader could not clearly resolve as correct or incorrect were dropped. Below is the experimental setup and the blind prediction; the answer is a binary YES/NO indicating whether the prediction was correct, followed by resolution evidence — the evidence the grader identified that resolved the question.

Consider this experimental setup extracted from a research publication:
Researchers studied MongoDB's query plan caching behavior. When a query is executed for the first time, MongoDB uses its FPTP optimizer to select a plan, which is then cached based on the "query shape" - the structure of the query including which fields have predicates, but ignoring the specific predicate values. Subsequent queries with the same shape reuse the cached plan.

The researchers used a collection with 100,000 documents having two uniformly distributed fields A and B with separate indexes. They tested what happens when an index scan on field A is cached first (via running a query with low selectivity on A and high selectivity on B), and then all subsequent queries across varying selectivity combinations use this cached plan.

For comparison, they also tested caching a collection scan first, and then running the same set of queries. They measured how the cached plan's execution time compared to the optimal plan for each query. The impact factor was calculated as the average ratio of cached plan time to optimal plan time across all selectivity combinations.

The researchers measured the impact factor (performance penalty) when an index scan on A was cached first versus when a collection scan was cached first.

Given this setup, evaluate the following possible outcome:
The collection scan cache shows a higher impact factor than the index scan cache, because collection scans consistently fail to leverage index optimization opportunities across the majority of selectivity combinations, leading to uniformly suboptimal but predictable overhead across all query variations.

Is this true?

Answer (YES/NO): NO